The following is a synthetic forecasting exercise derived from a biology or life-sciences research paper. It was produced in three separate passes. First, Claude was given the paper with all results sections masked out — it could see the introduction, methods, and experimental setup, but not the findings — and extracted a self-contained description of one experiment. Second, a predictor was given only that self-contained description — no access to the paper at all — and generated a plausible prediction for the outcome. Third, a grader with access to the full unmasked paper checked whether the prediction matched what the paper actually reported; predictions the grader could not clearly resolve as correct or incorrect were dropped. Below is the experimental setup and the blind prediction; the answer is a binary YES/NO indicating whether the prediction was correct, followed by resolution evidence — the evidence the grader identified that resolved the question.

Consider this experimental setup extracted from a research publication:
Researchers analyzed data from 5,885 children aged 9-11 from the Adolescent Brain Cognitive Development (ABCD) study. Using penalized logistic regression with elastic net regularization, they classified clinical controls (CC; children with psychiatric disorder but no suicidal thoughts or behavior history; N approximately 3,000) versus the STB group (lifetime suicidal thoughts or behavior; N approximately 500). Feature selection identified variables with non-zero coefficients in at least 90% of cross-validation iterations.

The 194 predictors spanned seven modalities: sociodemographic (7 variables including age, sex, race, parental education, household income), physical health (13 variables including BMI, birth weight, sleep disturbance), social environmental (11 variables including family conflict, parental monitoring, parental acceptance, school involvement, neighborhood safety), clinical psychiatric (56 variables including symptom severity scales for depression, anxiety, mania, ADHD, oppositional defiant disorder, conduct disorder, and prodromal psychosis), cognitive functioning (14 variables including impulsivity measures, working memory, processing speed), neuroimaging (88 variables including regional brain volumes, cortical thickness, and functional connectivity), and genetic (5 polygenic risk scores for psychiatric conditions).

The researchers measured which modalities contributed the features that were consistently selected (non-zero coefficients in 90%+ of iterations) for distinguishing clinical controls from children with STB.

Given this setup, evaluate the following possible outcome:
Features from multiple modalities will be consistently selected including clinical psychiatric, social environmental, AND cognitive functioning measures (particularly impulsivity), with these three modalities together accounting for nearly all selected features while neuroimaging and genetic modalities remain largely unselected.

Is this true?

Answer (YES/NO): NO